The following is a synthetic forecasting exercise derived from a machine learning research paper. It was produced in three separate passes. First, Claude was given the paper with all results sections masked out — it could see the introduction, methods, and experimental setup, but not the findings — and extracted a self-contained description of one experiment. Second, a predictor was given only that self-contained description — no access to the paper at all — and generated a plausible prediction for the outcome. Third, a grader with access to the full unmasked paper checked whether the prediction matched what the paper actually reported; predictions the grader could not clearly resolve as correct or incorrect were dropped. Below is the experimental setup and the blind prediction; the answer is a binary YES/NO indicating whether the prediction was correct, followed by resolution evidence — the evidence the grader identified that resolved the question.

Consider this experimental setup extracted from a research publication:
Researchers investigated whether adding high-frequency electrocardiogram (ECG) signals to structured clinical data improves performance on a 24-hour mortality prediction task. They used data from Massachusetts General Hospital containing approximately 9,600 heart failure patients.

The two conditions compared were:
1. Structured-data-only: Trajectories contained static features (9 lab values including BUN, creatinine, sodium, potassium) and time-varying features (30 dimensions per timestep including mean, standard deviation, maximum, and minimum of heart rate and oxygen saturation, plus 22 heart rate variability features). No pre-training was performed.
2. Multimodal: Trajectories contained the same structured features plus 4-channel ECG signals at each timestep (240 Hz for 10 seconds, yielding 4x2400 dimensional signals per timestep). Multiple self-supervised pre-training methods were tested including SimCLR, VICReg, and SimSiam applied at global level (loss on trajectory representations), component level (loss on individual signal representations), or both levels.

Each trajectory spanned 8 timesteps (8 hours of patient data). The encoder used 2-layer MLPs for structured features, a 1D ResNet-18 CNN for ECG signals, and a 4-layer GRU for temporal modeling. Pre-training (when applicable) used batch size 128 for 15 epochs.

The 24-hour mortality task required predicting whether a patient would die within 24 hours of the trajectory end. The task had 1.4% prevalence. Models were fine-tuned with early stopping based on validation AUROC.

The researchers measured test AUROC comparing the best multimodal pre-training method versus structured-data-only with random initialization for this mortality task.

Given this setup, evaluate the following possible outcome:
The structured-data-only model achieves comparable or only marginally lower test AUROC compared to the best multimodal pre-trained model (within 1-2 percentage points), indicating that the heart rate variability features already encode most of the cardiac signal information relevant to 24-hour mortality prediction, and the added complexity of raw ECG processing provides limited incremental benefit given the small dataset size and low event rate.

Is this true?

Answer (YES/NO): NO